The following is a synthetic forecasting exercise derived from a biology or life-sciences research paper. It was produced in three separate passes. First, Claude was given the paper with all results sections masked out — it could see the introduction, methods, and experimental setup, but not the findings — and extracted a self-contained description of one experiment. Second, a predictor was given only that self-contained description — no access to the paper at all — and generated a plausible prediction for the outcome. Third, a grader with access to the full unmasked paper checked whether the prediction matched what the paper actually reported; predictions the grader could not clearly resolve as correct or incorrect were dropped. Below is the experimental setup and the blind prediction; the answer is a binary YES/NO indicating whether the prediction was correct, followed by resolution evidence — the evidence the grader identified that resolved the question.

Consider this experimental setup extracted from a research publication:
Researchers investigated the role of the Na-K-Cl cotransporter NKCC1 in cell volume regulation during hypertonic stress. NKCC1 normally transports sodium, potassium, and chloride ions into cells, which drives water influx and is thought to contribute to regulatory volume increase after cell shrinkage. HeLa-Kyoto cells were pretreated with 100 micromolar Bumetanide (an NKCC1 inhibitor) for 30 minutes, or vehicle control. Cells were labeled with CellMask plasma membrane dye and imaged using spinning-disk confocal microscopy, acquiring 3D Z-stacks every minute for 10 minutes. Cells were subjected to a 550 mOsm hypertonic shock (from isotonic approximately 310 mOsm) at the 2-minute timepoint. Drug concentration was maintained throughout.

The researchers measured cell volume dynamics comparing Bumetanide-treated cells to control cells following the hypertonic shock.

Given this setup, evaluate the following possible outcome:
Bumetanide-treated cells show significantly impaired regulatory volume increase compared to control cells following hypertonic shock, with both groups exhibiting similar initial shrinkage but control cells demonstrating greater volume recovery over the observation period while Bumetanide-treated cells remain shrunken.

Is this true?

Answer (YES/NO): NO